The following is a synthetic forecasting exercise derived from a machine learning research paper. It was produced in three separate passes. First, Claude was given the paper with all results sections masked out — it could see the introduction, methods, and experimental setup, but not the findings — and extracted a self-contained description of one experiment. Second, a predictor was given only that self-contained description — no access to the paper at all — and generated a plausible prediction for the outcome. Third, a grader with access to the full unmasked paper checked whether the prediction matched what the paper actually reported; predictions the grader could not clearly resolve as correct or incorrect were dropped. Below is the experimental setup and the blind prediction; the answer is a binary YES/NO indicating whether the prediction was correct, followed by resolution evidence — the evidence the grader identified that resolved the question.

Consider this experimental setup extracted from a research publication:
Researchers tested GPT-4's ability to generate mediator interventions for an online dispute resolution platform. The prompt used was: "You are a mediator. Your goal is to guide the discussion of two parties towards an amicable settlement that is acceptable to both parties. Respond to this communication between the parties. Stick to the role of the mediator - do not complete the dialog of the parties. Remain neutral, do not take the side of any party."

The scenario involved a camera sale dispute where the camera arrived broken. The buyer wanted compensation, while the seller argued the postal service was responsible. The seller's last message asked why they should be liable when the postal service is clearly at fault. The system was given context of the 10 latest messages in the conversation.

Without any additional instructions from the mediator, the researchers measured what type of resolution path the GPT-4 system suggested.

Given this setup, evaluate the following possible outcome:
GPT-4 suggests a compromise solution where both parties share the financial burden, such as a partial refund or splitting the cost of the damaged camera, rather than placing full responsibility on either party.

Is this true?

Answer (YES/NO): NO